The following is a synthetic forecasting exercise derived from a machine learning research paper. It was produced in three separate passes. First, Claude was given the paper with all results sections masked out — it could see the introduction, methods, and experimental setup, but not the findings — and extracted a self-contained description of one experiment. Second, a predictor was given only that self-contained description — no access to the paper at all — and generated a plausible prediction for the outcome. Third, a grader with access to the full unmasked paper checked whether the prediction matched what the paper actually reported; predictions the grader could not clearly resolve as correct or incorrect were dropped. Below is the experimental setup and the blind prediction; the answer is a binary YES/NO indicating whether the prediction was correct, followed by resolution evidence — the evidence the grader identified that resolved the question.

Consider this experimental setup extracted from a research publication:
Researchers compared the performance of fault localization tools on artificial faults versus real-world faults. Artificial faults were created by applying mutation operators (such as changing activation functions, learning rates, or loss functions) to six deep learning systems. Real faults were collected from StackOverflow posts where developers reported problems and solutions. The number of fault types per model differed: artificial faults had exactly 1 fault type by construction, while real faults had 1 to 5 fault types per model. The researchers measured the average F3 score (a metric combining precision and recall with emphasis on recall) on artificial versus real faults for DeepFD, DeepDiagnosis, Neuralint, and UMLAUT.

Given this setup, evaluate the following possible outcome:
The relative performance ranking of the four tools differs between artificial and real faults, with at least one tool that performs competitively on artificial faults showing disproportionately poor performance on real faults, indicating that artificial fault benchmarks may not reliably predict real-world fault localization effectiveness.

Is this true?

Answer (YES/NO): YES